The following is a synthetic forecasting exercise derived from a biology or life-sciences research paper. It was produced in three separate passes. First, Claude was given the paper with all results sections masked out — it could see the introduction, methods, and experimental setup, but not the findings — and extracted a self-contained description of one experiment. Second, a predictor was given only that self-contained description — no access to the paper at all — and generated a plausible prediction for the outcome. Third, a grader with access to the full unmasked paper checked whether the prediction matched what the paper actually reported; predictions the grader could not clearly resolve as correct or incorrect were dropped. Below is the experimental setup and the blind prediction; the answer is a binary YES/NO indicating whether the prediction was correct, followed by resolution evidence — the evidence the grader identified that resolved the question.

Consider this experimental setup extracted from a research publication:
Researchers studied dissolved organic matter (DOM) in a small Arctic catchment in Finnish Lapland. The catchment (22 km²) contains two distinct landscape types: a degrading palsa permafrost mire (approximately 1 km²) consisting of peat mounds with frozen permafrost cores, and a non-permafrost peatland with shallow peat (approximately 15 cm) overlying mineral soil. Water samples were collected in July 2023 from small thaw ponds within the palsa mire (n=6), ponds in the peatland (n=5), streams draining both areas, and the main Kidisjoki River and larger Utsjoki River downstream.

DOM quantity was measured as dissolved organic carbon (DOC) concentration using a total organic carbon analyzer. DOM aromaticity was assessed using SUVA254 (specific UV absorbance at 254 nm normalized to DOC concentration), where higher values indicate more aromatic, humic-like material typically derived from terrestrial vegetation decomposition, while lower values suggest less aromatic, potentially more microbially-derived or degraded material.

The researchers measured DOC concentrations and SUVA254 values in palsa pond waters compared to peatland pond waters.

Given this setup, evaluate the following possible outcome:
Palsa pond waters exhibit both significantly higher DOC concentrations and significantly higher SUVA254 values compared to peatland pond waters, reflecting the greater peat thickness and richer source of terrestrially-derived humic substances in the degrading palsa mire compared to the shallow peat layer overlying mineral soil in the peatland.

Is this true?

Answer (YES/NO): YES